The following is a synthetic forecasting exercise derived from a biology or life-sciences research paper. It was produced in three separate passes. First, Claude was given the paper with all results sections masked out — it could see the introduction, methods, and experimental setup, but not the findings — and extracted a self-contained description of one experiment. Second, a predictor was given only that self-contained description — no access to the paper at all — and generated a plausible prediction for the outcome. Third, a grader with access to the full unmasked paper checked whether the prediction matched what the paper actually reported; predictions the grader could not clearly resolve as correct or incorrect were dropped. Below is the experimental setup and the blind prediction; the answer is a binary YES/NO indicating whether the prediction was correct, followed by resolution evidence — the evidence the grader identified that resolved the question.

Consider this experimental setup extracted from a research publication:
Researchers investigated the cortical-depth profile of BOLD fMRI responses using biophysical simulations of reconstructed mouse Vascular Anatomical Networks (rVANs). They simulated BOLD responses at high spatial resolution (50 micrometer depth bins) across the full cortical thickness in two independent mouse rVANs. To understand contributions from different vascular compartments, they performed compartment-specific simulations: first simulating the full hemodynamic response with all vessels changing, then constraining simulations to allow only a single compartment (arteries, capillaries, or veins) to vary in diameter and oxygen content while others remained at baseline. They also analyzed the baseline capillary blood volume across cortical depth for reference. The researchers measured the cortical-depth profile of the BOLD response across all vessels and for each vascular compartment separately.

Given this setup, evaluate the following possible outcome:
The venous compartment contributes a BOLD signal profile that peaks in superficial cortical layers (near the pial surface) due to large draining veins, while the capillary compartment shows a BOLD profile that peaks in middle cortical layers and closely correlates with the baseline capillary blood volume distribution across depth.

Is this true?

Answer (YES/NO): YES